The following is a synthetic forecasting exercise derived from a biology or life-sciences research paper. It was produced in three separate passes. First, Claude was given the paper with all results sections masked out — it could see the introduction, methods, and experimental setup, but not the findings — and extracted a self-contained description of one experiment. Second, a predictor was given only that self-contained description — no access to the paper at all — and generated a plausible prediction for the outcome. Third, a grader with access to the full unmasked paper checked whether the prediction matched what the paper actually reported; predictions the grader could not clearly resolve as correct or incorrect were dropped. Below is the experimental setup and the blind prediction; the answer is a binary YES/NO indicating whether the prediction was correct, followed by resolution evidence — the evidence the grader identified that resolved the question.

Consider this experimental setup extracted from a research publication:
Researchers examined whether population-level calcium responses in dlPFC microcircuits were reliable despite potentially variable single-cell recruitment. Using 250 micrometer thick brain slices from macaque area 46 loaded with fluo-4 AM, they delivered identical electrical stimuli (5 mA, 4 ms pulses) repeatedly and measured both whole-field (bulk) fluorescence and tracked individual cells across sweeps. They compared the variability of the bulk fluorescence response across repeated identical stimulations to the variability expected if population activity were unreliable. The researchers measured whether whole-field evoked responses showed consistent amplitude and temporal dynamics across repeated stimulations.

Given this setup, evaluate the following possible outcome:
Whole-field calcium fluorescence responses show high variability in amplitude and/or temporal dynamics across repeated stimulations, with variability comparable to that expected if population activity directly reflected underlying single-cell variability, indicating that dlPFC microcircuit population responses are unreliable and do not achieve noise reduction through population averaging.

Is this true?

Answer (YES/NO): NO